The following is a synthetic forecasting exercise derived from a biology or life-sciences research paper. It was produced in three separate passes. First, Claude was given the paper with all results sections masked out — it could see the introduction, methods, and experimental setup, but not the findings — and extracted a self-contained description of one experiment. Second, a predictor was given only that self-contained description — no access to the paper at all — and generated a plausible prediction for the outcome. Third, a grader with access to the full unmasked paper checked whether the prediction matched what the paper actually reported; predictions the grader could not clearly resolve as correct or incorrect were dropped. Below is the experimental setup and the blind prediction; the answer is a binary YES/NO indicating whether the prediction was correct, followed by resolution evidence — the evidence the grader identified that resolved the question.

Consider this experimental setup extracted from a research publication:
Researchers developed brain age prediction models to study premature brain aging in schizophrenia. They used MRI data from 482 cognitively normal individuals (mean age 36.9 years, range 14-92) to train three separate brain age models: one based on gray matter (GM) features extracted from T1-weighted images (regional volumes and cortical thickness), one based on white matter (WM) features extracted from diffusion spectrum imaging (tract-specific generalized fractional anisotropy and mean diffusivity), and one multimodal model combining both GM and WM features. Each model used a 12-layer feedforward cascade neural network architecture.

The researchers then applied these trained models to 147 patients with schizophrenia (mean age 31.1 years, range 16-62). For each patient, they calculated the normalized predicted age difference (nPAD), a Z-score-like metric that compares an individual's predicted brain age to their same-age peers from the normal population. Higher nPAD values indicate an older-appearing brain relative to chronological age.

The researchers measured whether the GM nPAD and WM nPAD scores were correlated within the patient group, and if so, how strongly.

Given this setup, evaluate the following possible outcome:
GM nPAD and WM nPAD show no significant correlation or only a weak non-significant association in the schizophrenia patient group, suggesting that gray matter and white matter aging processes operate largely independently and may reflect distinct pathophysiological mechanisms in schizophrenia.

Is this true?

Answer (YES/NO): NO